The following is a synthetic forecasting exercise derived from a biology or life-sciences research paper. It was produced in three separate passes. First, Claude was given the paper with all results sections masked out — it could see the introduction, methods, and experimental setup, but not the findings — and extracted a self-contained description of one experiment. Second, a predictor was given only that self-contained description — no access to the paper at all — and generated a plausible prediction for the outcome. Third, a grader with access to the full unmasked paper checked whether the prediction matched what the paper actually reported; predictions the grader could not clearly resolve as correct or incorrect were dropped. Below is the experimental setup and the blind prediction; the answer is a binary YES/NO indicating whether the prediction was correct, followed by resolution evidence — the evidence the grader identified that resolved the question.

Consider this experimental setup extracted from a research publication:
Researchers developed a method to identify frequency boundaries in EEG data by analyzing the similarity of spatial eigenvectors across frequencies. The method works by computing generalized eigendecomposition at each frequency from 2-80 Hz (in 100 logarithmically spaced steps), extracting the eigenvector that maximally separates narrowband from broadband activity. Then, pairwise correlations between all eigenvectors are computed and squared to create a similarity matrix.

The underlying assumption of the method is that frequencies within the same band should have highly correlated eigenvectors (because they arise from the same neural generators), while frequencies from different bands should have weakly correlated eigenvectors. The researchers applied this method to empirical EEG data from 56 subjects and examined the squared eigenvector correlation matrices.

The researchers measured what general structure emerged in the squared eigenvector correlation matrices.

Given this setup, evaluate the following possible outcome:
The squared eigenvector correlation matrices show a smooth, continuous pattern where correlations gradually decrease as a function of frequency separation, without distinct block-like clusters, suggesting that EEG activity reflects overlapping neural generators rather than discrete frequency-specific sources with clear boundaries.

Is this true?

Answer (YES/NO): NO